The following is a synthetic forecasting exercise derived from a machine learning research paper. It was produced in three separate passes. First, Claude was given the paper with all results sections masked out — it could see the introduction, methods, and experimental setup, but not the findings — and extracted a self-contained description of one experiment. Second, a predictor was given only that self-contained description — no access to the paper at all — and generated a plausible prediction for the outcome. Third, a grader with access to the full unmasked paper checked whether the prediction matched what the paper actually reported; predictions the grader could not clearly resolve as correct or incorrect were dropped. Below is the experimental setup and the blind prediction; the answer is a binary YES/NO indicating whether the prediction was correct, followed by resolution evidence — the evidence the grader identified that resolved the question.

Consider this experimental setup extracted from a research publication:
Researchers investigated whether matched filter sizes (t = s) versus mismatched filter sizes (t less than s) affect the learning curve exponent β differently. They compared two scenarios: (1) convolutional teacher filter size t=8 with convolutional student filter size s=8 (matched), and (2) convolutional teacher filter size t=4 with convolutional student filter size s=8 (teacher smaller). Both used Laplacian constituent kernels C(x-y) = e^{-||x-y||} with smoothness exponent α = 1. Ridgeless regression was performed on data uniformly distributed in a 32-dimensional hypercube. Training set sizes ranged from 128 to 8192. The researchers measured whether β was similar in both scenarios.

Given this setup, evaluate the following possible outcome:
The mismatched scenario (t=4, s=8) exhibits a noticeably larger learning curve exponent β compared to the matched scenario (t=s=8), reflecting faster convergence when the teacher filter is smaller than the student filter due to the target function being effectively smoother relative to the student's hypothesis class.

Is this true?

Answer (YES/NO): NO